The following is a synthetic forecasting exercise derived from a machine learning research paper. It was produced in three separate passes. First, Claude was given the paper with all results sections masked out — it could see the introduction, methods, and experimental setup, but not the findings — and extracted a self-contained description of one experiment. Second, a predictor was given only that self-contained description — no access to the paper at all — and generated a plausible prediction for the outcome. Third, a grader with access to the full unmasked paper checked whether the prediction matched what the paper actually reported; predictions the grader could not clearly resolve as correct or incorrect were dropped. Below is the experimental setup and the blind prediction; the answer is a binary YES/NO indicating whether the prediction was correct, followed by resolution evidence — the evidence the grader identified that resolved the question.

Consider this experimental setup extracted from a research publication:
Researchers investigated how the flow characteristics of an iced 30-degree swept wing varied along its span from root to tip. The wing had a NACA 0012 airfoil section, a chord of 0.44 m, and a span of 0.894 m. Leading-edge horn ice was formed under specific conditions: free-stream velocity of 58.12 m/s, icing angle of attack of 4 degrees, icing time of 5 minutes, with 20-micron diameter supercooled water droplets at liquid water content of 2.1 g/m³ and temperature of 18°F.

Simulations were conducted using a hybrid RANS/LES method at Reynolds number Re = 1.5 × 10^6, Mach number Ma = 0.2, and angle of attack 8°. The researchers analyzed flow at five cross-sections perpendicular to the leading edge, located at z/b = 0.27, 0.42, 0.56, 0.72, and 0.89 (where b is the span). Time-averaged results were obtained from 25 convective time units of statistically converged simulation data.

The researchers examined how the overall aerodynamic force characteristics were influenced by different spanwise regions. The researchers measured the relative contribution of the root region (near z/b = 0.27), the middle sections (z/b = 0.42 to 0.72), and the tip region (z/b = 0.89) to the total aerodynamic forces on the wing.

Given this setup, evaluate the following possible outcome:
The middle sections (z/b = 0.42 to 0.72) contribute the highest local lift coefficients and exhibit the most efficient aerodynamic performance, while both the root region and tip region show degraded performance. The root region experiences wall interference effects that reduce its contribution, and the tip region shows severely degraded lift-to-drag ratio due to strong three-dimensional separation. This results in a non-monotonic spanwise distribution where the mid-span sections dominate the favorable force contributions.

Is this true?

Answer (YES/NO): NO